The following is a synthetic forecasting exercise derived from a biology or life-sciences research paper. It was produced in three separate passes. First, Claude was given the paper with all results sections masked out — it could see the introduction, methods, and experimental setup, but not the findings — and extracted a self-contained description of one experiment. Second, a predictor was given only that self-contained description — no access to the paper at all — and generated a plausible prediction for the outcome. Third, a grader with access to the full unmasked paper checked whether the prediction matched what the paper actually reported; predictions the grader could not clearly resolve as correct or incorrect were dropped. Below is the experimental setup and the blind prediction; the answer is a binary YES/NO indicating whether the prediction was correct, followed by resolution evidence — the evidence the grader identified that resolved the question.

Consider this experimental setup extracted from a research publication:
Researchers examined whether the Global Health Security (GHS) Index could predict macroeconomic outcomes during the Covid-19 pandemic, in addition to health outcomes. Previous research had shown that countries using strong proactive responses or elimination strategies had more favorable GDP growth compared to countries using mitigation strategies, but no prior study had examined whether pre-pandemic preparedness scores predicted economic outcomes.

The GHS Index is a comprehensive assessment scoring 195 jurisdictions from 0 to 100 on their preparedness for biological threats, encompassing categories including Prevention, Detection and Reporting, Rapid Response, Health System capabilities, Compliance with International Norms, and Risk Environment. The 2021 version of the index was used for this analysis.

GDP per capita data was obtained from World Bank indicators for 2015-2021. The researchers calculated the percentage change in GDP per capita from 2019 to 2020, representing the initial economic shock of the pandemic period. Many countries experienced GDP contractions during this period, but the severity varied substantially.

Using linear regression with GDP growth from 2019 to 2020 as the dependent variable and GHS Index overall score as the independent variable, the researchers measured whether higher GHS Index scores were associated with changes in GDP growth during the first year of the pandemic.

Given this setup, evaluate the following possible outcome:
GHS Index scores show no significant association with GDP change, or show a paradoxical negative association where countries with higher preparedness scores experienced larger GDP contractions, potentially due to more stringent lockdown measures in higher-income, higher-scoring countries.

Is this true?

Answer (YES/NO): NO